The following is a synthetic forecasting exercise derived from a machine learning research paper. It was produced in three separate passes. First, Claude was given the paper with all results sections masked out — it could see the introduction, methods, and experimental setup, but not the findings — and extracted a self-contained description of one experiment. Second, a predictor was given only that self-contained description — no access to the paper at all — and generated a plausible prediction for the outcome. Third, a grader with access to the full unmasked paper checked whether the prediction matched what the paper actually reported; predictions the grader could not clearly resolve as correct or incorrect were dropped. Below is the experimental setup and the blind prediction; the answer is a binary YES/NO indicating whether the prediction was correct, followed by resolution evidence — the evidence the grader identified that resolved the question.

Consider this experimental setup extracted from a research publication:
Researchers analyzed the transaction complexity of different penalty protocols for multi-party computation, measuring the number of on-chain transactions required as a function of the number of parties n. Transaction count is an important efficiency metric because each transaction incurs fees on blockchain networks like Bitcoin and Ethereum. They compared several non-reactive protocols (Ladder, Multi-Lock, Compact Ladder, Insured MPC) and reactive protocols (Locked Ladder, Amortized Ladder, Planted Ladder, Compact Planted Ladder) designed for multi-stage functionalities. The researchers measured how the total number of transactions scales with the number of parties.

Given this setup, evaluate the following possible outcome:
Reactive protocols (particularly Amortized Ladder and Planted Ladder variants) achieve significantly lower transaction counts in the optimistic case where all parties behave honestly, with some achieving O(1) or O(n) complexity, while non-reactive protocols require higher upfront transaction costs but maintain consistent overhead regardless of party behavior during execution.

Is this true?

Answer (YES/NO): NO